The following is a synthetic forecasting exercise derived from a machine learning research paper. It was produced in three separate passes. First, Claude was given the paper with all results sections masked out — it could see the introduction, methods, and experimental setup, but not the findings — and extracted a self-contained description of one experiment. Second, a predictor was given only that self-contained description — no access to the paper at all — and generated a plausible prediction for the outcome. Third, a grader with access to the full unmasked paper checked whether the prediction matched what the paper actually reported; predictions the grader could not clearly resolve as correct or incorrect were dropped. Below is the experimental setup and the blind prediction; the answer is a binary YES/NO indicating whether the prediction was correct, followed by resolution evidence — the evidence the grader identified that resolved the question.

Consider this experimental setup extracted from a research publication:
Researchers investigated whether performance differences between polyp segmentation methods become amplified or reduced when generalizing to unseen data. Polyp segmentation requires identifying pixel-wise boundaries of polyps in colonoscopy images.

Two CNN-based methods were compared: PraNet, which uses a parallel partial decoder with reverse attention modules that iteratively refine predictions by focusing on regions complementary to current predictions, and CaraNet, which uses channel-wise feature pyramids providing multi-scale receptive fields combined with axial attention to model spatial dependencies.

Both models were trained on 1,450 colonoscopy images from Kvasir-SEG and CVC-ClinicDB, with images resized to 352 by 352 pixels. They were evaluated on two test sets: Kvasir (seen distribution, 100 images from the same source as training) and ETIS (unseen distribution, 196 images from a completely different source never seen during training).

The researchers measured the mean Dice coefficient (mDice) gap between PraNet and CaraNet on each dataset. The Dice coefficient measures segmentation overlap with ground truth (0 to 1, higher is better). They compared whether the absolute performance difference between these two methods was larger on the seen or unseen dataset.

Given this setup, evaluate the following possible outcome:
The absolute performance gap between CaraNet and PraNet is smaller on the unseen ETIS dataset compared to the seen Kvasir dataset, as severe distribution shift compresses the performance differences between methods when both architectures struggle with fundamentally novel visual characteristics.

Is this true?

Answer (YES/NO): NO